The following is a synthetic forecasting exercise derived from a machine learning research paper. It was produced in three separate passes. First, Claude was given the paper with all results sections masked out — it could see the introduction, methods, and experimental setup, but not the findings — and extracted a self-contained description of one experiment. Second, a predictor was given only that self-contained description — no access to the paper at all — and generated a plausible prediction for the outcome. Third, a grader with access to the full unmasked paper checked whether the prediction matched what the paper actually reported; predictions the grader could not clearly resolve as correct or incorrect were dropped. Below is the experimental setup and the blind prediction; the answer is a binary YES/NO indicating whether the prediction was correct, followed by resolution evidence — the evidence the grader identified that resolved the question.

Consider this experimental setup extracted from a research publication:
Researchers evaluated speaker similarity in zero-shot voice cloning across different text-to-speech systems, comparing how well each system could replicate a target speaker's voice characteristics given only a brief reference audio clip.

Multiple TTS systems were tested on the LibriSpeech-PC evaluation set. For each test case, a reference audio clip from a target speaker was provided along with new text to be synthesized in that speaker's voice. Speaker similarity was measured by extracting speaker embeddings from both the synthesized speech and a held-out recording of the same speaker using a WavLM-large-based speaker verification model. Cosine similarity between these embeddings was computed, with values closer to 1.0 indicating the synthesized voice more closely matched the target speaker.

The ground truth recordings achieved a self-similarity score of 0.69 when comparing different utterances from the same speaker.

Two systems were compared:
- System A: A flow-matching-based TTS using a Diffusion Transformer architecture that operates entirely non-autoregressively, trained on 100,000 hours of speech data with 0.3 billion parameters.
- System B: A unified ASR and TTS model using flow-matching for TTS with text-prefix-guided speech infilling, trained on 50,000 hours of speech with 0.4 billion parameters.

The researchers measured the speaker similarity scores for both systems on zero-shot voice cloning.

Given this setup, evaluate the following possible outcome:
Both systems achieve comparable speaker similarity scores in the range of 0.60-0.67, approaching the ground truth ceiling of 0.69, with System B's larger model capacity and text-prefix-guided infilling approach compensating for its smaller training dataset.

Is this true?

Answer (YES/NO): NO